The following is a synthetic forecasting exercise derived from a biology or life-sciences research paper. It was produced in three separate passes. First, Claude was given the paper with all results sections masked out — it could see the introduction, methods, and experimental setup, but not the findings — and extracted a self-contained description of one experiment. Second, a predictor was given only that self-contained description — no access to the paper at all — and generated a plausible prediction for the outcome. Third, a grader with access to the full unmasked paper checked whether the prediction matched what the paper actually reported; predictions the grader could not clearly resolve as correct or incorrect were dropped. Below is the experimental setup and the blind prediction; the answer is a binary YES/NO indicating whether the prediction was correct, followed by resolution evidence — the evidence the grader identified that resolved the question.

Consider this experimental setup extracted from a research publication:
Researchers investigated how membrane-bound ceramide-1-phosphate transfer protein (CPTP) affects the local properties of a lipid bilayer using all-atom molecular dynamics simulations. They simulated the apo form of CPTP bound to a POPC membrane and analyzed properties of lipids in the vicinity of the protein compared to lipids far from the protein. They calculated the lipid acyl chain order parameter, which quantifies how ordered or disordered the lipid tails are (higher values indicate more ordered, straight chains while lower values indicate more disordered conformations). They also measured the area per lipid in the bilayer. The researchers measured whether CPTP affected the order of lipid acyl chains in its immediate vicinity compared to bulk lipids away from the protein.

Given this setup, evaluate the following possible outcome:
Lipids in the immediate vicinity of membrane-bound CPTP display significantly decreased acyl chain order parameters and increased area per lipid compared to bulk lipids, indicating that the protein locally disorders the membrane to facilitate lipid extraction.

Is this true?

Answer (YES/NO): NO